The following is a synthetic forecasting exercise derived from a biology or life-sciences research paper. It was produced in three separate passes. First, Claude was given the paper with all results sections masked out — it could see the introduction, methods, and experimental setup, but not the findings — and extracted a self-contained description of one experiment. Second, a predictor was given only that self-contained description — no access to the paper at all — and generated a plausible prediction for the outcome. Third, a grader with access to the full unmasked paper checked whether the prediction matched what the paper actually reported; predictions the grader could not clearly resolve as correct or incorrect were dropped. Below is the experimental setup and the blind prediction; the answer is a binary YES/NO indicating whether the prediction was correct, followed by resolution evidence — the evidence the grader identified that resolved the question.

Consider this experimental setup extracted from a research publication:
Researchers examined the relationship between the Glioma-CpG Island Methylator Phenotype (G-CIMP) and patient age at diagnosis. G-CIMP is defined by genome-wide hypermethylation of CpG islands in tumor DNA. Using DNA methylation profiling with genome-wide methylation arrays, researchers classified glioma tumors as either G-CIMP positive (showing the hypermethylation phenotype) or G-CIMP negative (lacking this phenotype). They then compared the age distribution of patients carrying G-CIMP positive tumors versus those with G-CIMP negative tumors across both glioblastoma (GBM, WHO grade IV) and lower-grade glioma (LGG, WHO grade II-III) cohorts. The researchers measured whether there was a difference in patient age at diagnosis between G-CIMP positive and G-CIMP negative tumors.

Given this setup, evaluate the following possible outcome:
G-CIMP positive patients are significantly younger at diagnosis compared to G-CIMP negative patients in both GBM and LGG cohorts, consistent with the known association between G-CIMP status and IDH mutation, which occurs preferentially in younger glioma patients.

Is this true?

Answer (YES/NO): NO